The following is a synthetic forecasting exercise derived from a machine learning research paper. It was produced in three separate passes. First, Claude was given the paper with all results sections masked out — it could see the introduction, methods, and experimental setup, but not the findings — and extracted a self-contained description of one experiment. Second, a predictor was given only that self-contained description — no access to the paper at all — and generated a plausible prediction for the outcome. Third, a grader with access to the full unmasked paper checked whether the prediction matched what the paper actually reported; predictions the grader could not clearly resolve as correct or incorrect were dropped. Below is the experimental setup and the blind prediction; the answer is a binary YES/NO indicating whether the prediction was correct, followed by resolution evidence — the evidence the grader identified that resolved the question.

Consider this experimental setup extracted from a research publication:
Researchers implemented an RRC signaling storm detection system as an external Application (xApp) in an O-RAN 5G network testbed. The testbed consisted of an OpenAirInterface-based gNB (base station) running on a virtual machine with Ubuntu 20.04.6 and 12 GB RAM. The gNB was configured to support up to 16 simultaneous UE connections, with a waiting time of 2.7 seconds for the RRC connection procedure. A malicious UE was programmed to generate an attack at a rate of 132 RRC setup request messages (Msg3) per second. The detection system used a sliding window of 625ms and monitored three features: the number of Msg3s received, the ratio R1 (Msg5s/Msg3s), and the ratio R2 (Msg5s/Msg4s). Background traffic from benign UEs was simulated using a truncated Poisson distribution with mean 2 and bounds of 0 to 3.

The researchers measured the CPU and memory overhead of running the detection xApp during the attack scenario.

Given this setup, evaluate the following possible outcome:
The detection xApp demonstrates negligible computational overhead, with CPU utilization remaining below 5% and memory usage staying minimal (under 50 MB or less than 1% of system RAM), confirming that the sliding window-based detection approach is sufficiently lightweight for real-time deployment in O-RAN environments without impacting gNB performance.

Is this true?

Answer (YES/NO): YES